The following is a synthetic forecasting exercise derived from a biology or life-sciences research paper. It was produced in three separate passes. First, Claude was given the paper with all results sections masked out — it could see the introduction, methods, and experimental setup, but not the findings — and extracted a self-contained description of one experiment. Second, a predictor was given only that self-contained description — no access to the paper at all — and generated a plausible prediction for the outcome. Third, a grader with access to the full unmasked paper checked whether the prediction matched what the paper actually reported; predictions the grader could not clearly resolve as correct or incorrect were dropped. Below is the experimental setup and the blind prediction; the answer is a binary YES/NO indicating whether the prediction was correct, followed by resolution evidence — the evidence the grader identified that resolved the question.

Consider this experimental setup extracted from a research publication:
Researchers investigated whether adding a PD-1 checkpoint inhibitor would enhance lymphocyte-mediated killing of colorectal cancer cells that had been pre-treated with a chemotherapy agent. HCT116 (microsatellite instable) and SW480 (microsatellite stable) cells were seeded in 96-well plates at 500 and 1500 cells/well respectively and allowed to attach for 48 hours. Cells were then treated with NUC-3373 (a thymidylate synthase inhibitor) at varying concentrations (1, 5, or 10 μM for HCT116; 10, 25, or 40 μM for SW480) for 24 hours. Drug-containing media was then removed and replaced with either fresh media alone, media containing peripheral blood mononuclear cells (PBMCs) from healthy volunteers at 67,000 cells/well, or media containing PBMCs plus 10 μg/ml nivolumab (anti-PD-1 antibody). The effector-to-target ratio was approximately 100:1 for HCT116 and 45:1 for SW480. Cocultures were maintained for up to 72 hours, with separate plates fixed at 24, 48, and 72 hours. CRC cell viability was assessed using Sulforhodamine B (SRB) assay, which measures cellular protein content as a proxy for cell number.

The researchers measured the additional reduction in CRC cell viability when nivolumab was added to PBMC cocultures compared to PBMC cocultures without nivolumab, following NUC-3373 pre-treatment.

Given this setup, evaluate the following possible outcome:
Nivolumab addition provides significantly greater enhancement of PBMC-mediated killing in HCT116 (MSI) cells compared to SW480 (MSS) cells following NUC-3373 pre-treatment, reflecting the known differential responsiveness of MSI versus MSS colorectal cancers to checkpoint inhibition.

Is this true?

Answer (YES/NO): YES